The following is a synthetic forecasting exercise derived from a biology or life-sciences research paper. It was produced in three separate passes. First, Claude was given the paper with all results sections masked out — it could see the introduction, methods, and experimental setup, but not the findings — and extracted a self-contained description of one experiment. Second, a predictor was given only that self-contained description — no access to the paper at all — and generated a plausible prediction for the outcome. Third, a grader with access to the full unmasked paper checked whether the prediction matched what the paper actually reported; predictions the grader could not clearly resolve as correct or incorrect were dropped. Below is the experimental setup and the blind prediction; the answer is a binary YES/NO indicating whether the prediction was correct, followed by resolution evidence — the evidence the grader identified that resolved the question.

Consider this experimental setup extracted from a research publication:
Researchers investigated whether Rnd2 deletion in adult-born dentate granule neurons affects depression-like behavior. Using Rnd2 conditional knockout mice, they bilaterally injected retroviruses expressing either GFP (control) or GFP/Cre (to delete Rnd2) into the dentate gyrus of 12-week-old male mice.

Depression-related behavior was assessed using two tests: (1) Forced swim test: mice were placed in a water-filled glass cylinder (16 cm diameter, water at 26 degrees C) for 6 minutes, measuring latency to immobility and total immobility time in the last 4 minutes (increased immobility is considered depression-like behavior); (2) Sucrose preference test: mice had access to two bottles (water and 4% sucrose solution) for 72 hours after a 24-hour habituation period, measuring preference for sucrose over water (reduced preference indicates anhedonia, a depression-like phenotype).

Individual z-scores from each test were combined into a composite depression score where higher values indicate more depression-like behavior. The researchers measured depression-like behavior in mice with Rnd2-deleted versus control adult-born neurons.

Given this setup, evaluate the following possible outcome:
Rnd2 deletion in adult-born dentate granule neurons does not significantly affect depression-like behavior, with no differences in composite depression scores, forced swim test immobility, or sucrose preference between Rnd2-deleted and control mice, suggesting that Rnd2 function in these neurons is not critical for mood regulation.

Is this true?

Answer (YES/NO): YES